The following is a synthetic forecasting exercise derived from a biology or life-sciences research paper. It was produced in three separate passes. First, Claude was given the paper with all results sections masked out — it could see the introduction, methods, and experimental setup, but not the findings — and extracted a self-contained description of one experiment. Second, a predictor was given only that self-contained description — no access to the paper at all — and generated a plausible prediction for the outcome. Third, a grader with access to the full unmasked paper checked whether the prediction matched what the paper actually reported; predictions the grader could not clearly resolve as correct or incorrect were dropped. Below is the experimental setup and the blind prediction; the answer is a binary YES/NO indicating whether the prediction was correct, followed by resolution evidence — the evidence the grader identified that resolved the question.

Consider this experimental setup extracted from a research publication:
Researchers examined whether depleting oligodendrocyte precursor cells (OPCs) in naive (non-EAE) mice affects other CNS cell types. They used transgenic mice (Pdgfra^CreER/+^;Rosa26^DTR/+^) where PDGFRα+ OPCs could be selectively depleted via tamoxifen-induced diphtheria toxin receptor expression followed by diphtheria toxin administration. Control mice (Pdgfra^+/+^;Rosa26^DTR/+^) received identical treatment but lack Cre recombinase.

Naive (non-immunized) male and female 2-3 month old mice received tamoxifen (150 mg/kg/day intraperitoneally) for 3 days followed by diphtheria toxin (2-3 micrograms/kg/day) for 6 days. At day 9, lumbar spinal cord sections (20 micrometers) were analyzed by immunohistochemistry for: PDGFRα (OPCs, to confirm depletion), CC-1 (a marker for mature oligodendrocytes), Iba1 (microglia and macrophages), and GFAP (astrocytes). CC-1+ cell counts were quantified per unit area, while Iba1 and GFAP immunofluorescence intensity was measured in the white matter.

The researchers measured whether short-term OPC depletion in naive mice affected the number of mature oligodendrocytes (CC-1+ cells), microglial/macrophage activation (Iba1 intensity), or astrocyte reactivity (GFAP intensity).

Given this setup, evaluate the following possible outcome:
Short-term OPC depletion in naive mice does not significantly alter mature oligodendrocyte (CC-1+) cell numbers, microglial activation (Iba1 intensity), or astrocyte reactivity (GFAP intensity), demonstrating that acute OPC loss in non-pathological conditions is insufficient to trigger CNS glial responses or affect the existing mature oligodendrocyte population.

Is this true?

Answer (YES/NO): YES